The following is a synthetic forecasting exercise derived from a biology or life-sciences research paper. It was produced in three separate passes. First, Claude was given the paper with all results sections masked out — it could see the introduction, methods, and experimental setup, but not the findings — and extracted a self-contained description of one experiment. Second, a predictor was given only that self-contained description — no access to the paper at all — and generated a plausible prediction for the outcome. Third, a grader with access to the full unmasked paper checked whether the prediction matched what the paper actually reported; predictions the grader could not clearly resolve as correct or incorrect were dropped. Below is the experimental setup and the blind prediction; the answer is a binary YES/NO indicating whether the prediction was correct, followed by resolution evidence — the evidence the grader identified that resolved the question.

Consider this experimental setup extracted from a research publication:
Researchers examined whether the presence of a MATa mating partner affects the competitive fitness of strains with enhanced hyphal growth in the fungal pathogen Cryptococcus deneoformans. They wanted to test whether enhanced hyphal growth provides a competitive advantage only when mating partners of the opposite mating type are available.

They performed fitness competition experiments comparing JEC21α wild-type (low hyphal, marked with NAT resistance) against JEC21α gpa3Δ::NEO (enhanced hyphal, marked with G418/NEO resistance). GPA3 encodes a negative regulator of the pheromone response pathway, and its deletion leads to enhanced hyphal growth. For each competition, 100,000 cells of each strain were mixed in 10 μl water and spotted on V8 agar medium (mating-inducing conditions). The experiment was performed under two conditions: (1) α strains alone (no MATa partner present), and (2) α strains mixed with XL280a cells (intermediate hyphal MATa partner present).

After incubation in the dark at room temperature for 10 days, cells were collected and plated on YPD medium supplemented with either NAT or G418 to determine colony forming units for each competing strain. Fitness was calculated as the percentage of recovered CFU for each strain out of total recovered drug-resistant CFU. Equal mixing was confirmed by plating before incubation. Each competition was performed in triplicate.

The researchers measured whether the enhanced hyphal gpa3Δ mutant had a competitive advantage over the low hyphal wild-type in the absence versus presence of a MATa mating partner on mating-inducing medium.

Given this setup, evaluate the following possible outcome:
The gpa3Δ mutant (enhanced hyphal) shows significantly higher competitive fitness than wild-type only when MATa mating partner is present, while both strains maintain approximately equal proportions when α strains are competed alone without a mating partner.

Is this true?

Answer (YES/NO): NO